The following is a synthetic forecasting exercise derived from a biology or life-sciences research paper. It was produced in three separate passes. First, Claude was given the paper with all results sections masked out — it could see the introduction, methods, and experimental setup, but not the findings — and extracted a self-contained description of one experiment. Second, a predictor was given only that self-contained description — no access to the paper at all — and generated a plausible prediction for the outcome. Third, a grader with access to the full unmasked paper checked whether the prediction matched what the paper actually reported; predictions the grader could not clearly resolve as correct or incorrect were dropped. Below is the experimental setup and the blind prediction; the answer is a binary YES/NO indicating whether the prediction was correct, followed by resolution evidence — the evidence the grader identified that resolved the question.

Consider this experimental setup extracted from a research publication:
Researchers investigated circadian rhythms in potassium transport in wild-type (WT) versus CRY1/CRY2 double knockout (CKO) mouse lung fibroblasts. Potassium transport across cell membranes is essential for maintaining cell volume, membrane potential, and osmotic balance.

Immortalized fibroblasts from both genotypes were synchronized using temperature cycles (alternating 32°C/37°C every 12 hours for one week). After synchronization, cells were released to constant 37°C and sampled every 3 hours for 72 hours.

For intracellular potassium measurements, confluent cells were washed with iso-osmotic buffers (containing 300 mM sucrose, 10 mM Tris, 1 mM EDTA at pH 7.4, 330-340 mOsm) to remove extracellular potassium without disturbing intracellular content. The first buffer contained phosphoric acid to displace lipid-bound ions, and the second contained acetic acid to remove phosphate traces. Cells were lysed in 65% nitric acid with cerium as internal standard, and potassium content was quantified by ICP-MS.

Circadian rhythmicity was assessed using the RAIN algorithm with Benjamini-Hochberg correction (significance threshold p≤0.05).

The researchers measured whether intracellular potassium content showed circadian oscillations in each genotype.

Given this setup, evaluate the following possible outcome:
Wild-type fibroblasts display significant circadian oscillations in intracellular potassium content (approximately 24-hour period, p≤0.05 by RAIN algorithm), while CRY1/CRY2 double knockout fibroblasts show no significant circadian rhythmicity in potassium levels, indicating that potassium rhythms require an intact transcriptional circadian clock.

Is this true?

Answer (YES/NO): NO